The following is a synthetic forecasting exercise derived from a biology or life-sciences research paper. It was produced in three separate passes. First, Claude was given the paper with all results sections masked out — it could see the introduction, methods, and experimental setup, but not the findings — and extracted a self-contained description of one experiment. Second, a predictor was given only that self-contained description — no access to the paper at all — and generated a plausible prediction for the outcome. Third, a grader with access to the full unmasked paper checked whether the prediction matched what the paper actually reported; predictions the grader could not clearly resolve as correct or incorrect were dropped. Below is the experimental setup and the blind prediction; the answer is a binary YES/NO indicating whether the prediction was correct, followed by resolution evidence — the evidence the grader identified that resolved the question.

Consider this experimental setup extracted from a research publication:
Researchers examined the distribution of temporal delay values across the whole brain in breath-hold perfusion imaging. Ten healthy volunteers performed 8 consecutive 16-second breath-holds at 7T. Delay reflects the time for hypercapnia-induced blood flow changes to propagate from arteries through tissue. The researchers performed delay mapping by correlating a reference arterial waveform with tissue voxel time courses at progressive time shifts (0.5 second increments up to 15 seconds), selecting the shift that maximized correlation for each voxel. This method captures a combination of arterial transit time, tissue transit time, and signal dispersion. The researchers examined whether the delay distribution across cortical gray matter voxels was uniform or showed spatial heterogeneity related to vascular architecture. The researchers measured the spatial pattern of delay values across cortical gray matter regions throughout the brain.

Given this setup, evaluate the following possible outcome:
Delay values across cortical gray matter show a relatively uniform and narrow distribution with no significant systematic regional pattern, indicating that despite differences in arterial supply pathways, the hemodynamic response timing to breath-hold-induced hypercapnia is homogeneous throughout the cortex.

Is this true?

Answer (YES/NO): NO